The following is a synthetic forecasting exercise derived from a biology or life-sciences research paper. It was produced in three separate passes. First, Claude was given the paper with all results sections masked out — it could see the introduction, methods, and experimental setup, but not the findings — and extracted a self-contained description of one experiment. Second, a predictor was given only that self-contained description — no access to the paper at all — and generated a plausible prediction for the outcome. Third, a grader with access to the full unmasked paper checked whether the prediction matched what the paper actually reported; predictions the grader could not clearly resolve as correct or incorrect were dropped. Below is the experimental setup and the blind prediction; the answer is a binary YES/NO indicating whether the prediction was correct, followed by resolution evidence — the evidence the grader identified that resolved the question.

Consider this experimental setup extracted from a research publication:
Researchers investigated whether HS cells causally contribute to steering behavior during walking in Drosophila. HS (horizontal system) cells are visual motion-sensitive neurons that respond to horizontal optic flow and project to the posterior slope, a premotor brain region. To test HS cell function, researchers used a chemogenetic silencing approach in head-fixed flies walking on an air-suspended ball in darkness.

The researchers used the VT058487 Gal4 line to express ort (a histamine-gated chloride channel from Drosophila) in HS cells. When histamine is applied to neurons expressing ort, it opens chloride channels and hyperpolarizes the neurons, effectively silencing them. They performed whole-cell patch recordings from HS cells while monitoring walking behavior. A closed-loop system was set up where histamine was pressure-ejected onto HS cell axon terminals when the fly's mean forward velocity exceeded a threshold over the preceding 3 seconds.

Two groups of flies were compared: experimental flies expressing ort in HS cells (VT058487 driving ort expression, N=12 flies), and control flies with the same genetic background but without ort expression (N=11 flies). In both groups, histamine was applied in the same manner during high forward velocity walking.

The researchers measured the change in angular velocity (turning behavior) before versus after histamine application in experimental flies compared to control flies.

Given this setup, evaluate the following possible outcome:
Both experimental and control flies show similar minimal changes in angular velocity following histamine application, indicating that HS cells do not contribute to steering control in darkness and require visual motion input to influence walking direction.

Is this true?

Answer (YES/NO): NO